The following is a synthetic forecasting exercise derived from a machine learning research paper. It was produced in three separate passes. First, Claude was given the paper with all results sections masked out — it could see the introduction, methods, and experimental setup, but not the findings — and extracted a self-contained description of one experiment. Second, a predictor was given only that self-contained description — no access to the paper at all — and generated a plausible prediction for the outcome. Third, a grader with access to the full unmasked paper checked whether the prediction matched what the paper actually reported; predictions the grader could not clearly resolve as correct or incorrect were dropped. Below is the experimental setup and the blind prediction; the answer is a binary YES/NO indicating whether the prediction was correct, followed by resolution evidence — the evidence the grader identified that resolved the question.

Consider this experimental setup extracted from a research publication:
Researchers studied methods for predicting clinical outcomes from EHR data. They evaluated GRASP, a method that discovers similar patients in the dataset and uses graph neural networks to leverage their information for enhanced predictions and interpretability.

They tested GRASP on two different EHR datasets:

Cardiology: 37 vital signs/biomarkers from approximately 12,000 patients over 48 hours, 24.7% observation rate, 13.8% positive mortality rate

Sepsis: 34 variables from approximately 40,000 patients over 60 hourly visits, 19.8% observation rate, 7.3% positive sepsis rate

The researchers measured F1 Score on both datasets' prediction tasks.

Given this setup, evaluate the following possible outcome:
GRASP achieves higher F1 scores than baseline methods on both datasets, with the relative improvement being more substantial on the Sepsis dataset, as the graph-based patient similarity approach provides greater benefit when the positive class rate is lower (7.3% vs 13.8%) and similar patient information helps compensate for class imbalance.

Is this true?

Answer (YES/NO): NO